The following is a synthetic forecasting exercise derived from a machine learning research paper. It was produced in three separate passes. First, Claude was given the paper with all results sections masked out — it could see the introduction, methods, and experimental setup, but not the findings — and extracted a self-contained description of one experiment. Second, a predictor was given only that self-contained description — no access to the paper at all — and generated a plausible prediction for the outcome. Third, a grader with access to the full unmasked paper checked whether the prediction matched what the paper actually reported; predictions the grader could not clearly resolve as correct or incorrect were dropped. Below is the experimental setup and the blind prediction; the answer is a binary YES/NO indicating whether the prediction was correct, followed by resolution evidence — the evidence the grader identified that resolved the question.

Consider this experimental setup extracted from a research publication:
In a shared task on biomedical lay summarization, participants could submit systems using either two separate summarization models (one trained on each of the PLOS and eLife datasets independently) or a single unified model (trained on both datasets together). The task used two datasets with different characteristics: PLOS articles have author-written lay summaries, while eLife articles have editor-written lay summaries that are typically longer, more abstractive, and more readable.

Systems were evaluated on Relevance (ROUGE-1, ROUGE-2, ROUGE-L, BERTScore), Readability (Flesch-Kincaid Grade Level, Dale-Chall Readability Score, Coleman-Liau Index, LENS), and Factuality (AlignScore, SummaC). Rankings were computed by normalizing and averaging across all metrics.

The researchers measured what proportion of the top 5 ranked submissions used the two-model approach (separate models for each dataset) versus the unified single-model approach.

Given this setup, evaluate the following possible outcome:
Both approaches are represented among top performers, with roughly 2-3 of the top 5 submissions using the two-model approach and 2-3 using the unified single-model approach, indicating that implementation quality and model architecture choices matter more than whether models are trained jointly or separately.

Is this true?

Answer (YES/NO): NO